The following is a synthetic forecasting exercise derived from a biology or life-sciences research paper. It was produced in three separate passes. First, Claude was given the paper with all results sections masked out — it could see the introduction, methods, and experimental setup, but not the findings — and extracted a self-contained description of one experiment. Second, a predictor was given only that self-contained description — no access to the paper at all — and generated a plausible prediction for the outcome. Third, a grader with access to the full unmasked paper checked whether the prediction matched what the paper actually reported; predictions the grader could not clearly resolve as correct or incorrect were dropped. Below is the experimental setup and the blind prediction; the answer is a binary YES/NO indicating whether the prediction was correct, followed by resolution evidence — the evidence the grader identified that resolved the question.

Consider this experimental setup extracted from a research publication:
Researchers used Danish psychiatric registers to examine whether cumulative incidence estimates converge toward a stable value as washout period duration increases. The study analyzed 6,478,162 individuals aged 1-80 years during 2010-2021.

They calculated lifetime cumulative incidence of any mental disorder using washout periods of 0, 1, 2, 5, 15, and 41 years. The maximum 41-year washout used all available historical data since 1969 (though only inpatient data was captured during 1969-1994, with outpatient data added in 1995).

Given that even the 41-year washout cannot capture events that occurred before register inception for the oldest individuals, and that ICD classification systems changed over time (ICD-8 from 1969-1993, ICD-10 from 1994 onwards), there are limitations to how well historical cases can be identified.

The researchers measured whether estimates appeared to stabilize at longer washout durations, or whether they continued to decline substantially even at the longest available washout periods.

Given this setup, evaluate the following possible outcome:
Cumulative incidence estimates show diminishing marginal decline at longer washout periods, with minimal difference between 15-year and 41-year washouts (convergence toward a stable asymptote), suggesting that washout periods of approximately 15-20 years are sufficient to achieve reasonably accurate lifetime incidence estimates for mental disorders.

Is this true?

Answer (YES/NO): NO